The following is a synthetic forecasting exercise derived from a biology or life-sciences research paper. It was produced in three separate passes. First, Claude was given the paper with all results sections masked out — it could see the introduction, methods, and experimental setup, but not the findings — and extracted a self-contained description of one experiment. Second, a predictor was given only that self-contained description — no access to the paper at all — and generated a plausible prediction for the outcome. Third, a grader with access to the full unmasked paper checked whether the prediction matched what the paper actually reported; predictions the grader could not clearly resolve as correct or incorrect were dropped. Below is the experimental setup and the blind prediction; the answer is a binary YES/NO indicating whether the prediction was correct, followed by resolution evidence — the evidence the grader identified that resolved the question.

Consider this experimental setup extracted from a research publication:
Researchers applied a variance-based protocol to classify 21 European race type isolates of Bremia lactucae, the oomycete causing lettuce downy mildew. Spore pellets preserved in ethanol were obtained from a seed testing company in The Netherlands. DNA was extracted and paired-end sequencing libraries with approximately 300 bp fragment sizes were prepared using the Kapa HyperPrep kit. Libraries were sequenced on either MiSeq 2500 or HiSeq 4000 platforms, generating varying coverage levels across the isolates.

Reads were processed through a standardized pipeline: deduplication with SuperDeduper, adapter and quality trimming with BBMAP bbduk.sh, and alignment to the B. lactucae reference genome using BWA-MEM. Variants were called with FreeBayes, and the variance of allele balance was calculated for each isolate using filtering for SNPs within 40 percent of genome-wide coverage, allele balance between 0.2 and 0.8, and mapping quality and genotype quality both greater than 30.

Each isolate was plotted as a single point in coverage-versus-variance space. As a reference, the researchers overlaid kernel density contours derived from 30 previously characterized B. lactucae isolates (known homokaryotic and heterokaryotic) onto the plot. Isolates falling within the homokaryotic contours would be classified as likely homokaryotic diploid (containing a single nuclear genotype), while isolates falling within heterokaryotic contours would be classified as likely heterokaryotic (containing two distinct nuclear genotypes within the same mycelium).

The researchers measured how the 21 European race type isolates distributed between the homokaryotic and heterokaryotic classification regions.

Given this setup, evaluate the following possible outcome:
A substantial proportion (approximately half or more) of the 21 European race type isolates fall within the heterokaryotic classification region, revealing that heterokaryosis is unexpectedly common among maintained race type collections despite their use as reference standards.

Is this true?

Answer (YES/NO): NO